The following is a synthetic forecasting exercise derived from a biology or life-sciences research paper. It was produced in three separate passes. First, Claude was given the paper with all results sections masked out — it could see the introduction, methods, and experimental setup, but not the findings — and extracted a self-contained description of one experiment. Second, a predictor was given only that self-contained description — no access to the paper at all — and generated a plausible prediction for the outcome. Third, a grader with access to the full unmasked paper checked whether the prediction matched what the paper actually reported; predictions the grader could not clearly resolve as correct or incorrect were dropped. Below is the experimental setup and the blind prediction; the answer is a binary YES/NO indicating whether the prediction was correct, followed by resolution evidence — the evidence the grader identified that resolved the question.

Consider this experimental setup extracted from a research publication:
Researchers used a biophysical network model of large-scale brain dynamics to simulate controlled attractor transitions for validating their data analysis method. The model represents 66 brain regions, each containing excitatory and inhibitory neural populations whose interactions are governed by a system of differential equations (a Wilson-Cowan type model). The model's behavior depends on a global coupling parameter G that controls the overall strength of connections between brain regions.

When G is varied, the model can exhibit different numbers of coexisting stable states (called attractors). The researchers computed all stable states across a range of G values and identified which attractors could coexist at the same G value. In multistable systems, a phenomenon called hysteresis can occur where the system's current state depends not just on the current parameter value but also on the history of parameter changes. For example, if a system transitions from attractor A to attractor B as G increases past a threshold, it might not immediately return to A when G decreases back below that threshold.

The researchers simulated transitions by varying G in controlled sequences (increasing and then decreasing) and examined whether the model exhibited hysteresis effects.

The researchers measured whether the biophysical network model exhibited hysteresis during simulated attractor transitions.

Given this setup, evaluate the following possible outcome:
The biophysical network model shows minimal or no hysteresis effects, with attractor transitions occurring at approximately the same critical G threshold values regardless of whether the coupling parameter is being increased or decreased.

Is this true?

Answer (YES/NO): NO